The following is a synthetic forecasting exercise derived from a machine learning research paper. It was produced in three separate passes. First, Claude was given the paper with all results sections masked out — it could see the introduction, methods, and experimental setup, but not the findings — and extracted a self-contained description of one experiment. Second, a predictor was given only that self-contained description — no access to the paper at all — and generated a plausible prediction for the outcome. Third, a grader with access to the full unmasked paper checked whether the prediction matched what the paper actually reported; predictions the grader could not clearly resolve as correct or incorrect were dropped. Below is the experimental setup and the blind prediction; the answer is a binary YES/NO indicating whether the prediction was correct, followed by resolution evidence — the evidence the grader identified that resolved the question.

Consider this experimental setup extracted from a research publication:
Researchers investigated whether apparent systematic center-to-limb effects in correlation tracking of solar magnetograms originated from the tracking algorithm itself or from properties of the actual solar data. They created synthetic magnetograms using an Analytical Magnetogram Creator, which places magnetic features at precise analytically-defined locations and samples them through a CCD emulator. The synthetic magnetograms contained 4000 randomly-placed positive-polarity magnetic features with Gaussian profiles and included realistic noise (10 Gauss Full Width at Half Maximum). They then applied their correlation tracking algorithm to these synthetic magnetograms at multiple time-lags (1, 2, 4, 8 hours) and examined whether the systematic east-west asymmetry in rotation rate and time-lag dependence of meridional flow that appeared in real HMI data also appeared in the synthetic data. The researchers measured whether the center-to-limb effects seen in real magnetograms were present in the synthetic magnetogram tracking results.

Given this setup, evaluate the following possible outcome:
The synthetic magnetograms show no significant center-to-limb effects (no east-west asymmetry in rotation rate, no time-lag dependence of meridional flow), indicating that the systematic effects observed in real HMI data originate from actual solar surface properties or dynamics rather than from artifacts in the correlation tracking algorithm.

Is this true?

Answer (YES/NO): YES